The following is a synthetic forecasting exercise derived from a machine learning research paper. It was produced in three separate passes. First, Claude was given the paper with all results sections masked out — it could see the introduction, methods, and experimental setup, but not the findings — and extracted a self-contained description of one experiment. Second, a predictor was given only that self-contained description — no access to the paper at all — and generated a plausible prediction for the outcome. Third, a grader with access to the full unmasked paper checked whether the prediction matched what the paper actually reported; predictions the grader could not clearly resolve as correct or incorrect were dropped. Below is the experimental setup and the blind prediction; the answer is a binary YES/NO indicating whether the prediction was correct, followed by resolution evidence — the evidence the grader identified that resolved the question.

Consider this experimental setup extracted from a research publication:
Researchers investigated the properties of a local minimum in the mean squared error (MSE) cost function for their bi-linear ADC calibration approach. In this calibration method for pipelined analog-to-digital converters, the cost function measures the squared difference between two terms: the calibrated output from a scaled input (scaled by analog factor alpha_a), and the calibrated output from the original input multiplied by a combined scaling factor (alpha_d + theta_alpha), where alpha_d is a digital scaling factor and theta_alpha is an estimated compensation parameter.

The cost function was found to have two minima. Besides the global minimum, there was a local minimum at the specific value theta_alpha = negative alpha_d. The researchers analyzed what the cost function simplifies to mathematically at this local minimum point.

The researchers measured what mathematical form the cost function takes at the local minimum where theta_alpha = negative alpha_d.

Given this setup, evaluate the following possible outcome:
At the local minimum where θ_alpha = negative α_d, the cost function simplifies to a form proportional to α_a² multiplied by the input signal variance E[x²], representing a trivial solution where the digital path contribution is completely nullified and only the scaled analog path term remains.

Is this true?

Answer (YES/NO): NO